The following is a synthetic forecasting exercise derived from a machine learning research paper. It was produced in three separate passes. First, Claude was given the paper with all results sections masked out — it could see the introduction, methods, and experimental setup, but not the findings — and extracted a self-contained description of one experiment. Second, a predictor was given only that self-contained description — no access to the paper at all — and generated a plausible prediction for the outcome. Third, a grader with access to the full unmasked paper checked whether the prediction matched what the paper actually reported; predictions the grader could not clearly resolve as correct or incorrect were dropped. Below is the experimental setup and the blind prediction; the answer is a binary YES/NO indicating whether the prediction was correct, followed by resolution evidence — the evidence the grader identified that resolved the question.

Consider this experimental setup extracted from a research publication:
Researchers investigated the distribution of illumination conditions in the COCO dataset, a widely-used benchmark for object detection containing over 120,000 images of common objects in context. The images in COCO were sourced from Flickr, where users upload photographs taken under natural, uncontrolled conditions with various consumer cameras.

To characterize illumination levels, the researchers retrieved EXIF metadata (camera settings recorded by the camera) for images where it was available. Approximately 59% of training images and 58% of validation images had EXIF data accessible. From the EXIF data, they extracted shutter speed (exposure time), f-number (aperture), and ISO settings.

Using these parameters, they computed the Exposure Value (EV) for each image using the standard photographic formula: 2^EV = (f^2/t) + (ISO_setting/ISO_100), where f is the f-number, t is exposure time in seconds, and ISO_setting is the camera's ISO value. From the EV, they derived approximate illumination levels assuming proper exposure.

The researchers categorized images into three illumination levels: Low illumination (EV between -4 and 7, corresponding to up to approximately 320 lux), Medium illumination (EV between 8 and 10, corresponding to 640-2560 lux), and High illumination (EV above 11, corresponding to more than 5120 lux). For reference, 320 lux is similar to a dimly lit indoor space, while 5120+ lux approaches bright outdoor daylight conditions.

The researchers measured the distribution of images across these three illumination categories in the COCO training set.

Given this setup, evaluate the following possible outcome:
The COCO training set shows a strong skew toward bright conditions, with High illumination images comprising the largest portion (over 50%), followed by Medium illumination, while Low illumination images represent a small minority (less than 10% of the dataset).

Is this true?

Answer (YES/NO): NO